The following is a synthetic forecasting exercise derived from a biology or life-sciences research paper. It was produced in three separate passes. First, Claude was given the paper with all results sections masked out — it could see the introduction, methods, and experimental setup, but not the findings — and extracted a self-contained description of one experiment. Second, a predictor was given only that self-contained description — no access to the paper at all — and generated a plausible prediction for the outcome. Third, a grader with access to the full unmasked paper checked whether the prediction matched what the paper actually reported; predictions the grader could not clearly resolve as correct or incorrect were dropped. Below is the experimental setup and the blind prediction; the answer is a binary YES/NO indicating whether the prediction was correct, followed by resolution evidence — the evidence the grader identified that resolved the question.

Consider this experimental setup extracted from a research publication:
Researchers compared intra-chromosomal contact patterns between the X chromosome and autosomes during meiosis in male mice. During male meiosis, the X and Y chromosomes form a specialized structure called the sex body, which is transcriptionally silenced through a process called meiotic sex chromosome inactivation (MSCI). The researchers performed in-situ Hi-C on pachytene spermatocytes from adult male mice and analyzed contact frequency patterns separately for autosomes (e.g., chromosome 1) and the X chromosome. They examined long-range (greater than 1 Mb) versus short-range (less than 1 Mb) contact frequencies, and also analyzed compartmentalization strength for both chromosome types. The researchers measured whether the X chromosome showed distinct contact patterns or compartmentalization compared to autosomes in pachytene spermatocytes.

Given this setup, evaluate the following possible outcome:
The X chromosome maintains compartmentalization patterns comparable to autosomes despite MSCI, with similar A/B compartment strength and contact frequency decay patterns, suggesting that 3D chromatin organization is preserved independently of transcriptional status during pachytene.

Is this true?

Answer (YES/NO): NO